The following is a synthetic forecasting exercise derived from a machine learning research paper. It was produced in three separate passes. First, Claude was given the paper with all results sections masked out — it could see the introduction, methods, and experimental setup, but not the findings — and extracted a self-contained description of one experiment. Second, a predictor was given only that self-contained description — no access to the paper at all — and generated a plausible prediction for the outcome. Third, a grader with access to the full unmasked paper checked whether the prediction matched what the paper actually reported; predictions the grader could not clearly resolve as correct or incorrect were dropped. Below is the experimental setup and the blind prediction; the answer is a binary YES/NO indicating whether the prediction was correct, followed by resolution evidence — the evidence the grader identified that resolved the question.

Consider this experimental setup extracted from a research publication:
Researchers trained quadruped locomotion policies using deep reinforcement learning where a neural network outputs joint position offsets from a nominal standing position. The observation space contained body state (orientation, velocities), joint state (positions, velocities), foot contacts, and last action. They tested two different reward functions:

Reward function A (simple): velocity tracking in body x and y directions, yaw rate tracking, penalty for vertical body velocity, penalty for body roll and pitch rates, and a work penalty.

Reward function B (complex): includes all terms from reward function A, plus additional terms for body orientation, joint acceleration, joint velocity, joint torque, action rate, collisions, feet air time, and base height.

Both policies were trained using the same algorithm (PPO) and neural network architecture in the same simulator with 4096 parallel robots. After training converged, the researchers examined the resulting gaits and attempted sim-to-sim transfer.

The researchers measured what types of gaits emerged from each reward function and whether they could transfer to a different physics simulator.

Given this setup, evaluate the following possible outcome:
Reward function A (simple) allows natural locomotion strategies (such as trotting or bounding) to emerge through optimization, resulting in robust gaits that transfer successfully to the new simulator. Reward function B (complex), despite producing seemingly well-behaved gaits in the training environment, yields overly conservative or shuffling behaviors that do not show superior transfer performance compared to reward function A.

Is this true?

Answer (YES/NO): NO